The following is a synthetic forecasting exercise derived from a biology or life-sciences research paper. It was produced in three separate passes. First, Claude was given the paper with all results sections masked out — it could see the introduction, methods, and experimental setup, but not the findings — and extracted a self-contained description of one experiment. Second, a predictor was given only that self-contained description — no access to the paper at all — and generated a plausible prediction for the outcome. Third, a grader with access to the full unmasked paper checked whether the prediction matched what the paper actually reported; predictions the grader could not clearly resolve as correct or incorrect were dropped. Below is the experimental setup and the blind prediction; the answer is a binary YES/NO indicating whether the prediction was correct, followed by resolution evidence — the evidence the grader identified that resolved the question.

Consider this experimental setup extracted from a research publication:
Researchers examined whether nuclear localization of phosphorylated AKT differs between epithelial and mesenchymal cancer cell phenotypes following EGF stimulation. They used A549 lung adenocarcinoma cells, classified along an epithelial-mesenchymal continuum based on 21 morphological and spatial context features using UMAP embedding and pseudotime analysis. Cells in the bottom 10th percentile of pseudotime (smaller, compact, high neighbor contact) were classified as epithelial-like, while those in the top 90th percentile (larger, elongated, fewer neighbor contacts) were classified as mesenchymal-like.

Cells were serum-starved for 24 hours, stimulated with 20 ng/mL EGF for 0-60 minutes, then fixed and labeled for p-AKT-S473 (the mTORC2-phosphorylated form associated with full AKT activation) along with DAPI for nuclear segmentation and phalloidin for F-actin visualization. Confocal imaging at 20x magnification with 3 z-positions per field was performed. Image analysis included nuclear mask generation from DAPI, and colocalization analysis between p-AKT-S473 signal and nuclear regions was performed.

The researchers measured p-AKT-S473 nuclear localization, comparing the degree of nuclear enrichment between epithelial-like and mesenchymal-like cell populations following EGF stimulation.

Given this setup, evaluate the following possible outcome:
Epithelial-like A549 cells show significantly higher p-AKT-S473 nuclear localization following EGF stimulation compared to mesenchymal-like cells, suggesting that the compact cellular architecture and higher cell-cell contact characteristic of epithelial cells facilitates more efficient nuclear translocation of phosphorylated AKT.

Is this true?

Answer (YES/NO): NO